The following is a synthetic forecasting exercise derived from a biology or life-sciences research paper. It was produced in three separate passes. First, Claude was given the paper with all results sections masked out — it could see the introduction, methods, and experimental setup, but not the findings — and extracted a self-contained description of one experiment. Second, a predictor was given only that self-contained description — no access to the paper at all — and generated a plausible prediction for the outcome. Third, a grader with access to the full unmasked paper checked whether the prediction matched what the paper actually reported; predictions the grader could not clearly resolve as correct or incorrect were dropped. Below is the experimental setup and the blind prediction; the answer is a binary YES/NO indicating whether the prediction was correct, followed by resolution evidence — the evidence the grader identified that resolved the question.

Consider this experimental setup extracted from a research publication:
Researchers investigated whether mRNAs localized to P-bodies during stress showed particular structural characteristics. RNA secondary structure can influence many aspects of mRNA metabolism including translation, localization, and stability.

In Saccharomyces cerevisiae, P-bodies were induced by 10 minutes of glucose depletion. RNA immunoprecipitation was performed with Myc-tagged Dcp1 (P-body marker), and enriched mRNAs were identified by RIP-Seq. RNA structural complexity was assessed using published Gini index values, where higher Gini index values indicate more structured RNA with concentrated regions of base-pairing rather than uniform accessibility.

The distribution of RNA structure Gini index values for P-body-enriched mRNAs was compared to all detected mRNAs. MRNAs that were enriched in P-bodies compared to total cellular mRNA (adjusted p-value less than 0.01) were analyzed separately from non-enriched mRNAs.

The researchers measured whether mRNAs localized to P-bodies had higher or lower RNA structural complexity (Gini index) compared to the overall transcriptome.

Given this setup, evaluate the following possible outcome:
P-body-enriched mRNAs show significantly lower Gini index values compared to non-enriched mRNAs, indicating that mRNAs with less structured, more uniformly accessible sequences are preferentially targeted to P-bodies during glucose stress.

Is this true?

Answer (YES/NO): NO